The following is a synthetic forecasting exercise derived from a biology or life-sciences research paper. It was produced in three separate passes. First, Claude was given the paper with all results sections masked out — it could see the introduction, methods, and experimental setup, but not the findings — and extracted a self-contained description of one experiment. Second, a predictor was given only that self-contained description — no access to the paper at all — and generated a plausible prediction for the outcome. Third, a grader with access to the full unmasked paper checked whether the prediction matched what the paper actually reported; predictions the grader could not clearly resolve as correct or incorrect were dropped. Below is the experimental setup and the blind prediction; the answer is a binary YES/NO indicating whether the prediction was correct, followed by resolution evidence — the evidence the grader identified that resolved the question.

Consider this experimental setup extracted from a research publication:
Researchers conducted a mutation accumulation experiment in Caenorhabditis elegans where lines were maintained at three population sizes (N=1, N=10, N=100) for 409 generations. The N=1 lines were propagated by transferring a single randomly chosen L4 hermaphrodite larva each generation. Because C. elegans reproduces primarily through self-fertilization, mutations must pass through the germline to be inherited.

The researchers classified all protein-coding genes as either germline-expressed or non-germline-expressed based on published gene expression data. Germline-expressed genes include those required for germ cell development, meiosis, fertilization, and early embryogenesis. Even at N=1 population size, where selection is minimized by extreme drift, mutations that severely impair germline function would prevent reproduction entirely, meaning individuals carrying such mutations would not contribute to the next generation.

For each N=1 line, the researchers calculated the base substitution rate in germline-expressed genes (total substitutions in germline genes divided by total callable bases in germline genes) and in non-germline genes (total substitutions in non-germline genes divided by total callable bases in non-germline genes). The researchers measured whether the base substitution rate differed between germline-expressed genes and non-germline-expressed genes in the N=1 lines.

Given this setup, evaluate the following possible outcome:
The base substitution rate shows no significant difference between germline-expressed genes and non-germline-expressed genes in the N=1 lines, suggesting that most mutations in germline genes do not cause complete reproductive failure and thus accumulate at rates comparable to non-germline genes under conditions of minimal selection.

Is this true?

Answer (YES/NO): NO